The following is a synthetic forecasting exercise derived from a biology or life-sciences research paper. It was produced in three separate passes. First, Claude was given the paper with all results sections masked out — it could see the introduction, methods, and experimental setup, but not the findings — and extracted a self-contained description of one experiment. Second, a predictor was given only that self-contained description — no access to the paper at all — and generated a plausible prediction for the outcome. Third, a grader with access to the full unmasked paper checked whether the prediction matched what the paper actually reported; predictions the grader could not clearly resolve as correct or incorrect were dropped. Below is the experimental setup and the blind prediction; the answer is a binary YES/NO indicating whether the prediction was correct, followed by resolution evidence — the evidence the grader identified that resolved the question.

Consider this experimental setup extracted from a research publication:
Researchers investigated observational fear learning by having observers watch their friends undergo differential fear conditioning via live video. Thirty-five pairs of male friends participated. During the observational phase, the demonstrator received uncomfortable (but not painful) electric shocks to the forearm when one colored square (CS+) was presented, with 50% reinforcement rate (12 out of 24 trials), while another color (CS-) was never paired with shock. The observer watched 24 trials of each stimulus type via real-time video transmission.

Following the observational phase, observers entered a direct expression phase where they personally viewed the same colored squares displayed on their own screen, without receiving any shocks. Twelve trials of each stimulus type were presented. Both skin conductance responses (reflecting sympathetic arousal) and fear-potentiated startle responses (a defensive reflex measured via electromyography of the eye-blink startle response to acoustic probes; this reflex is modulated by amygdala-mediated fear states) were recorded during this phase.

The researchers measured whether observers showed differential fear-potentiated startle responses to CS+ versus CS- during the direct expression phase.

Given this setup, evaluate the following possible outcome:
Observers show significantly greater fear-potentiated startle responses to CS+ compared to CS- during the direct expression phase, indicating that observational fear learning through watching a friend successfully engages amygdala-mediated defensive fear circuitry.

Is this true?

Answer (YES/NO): NO